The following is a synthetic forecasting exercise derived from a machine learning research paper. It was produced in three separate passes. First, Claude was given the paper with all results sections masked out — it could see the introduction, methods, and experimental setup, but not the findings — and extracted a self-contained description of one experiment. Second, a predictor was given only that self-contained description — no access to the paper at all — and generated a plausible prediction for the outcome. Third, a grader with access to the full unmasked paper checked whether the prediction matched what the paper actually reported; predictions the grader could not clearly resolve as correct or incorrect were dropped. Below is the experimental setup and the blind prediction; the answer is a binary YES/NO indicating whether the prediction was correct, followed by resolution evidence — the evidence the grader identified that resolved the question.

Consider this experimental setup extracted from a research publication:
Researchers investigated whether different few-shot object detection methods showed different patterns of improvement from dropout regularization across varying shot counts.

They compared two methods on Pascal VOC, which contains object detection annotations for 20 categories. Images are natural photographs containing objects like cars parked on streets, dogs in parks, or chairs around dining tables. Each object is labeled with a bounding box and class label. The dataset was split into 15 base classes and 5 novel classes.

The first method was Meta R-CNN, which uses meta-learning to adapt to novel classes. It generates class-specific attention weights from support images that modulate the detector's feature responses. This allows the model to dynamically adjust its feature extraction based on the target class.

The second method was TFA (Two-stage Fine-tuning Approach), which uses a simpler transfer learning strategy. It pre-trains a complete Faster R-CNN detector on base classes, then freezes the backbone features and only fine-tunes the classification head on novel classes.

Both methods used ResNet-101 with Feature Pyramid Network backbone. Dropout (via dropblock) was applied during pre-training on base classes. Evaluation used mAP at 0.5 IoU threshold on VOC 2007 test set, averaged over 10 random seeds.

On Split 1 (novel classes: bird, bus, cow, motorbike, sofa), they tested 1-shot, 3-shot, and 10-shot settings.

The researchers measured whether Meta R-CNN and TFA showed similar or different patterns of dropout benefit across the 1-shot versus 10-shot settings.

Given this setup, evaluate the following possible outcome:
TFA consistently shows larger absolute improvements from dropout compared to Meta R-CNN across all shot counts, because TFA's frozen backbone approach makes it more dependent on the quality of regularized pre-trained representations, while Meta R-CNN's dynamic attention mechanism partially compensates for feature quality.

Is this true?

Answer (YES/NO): NO